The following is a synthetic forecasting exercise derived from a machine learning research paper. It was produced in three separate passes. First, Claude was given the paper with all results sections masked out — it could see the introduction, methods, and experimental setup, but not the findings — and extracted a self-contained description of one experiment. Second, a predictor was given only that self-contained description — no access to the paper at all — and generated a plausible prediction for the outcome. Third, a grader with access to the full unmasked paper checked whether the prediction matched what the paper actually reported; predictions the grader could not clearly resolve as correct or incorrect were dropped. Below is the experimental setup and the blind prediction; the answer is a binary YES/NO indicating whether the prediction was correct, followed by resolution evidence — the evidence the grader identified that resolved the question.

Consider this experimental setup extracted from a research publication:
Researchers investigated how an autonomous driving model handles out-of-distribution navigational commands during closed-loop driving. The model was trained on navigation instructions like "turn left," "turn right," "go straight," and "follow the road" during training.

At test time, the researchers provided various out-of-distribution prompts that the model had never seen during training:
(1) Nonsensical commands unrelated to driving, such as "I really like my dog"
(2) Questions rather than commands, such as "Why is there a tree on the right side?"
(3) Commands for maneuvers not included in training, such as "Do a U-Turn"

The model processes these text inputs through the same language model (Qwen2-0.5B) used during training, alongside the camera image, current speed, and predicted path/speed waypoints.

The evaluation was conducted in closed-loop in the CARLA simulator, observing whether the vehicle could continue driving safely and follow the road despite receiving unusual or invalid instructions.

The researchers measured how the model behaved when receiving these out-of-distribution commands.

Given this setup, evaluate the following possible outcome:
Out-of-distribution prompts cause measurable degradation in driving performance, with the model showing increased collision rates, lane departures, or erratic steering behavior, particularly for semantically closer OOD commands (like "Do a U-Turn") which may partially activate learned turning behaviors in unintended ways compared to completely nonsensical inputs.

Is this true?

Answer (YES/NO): NO